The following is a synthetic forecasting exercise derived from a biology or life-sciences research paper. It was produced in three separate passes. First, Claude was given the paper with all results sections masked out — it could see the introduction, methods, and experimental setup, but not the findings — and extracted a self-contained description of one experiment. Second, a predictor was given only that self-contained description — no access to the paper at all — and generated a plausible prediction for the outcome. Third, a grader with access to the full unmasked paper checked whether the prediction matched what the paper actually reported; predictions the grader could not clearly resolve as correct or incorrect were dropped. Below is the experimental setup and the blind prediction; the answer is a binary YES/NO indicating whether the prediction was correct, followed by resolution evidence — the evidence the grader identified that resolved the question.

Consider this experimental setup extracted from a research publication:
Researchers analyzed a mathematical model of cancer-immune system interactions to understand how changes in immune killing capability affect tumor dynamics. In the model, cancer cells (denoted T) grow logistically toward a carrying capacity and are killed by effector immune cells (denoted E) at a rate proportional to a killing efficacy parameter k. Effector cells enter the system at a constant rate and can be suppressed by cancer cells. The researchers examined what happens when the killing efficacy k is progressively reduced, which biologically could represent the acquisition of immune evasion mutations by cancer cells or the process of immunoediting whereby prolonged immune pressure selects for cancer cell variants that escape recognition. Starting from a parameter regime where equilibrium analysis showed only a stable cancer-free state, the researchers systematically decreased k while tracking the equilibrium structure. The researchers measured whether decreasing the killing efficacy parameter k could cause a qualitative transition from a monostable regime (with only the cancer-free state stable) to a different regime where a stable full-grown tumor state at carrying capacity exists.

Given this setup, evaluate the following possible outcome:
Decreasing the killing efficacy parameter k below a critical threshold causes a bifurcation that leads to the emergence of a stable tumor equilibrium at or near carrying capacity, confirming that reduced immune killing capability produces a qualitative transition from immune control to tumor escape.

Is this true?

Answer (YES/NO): YES